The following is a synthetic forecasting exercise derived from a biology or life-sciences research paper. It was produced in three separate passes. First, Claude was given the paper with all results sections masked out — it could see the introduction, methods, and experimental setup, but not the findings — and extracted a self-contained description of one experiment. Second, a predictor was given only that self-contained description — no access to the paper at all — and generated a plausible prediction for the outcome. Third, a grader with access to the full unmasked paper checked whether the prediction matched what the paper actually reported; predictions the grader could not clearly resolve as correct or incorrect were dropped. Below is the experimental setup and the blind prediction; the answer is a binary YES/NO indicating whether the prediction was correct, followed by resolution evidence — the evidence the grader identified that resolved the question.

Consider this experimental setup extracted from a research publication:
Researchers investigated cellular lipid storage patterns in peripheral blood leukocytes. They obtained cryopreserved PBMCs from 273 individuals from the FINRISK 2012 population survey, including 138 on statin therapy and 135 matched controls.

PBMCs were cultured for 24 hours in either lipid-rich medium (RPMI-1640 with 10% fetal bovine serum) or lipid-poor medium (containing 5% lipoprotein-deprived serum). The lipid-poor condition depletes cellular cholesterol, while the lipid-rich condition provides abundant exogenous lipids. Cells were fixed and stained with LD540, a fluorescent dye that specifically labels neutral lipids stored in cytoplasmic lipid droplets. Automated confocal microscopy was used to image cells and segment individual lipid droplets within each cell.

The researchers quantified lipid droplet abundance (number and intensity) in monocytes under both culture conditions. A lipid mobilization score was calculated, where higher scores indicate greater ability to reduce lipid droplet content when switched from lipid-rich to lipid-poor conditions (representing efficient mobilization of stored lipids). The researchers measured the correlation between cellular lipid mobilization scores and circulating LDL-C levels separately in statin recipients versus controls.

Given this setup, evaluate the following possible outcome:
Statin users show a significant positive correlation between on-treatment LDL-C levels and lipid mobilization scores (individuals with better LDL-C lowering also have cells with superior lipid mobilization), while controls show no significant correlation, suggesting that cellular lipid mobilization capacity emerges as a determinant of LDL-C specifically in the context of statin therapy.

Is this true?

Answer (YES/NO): NO